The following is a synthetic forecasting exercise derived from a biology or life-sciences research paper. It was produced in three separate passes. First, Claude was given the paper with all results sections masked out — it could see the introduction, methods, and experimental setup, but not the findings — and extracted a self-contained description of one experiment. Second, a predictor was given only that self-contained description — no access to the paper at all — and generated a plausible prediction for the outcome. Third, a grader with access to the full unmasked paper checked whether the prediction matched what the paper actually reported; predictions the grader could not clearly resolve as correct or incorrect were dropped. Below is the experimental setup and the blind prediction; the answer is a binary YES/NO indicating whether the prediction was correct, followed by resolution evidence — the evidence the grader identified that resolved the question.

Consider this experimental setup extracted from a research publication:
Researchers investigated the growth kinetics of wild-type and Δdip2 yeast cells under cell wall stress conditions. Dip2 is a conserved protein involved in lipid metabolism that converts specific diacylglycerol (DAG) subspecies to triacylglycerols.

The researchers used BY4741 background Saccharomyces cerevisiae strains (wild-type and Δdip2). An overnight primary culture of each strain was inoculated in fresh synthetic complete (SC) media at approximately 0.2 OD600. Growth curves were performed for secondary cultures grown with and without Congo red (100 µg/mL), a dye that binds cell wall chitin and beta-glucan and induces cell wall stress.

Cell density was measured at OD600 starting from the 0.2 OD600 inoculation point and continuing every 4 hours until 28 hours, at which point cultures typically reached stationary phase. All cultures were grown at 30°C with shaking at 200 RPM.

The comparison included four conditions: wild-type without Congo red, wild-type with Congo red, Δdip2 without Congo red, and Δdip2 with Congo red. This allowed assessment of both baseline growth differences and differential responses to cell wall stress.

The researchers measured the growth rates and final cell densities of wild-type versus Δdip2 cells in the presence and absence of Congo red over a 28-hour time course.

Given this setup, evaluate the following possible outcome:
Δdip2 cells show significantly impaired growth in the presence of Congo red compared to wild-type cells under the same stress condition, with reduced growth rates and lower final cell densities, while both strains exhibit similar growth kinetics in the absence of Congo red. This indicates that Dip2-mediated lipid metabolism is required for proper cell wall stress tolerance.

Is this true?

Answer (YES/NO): NO